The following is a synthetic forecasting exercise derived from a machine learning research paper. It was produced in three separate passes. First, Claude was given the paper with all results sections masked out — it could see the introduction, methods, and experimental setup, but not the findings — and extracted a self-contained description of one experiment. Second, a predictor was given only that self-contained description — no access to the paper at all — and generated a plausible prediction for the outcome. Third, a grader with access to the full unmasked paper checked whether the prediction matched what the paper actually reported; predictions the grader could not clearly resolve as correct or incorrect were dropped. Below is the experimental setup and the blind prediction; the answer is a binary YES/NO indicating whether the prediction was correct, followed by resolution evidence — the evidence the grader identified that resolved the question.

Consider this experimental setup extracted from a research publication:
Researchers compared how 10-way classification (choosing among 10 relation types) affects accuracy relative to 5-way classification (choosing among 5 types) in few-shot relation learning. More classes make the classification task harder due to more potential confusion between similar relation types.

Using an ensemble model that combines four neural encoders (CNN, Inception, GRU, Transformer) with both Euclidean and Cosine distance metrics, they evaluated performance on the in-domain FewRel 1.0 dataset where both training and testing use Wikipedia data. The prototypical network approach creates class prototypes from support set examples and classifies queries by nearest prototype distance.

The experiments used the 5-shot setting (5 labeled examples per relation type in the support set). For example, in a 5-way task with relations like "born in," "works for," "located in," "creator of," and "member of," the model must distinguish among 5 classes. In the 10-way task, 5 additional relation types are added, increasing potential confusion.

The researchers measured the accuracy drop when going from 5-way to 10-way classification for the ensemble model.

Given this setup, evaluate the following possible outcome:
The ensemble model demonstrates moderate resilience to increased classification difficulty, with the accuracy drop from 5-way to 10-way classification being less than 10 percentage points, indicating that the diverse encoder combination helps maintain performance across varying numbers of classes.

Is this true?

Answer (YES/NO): YES